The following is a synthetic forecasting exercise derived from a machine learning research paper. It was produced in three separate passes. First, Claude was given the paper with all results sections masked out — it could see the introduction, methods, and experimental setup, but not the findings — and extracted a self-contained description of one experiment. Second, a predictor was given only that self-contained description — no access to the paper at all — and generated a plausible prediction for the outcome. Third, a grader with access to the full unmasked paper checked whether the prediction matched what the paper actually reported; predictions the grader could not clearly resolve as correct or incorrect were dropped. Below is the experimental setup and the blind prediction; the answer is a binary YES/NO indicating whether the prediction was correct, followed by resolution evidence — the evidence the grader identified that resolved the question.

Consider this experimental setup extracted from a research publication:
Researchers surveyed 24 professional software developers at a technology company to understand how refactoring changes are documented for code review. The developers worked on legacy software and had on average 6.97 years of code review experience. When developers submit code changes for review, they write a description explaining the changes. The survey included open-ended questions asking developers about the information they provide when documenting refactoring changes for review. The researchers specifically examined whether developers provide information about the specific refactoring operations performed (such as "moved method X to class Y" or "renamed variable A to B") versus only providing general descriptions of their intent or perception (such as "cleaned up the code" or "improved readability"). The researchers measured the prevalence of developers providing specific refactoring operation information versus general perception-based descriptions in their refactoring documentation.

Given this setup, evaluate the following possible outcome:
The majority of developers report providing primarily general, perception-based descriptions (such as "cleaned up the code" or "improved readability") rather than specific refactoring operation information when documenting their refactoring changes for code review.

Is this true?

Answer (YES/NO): YES